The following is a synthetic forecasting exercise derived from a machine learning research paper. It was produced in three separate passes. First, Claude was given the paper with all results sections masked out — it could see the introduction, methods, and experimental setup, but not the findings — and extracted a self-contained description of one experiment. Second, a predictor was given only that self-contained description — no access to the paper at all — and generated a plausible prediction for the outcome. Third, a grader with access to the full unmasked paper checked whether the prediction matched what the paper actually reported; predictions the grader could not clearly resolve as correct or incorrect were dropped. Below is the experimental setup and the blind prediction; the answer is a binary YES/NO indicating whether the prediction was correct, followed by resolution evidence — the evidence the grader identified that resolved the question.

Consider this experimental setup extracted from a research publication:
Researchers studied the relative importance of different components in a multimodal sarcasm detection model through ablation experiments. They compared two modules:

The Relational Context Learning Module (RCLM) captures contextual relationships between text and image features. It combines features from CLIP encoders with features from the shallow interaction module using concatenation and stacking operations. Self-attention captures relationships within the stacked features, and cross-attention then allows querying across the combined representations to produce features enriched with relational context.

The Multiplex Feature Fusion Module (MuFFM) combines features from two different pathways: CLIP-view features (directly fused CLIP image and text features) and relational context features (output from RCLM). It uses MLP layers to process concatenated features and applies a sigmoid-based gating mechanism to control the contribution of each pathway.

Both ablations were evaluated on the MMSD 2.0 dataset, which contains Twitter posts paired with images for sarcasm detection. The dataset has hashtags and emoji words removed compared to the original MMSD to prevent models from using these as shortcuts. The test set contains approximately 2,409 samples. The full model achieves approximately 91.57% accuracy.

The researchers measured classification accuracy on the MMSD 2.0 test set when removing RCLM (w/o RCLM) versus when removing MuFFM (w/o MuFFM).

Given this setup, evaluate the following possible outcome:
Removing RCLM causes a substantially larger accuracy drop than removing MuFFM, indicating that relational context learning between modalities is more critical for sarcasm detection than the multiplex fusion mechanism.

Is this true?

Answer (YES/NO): YES